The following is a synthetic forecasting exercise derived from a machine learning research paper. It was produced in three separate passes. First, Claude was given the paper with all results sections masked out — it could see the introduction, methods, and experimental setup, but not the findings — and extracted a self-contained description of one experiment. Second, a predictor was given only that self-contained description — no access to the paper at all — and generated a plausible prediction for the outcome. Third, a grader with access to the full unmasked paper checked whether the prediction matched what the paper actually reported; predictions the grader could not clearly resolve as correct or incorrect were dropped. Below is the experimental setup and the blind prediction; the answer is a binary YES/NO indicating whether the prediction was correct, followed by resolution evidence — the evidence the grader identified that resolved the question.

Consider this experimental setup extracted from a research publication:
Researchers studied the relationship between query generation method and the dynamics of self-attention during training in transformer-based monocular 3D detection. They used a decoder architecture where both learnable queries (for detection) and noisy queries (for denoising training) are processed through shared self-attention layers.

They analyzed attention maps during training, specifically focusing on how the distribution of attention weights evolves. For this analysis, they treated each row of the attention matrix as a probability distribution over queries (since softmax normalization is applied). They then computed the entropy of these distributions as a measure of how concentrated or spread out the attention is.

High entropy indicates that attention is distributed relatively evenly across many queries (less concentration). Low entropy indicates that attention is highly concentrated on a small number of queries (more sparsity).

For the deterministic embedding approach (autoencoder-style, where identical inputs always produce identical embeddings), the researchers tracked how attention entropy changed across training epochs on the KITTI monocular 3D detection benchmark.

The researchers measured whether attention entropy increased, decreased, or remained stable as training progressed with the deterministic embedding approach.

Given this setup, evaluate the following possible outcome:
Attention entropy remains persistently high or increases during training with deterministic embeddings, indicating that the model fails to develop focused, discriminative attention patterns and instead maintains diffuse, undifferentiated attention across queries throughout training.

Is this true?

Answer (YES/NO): NO